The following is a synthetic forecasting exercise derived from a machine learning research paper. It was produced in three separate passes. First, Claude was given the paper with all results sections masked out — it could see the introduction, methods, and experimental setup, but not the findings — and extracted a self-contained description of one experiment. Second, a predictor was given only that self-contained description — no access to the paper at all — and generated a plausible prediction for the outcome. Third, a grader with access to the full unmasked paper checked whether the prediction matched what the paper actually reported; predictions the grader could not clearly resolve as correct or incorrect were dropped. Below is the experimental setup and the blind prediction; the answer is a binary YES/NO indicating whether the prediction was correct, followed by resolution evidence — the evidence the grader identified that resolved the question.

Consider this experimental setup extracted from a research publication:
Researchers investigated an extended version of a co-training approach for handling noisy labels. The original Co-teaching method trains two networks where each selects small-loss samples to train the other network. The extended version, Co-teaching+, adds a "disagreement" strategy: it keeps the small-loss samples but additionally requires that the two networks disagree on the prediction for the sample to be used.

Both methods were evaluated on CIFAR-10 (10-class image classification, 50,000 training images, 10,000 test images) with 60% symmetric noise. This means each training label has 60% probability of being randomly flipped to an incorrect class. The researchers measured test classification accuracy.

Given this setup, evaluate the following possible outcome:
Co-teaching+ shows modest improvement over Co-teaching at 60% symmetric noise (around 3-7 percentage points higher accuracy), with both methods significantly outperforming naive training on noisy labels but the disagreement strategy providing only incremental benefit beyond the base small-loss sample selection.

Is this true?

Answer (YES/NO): NO